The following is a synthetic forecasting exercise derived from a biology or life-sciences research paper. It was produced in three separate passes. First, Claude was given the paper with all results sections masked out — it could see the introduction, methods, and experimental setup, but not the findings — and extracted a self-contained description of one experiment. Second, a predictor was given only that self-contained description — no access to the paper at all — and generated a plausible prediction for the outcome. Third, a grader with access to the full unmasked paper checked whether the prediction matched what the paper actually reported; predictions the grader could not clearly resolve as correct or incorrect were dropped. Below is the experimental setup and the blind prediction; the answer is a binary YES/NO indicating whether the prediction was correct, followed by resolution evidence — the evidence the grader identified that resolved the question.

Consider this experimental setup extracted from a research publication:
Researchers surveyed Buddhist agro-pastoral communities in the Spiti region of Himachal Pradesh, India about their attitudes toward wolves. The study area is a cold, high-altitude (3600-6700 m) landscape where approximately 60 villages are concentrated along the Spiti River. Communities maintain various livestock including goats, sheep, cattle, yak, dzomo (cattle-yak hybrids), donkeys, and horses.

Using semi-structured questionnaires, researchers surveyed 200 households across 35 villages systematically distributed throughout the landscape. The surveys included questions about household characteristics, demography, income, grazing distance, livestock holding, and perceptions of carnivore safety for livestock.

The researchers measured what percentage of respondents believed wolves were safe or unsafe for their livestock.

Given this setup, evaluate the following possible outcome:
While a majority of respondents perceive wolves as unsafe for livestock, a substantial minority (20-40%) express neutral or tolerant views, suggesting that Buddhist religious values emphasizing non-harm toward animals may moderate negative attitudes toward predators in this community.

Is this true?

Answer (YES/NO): NO